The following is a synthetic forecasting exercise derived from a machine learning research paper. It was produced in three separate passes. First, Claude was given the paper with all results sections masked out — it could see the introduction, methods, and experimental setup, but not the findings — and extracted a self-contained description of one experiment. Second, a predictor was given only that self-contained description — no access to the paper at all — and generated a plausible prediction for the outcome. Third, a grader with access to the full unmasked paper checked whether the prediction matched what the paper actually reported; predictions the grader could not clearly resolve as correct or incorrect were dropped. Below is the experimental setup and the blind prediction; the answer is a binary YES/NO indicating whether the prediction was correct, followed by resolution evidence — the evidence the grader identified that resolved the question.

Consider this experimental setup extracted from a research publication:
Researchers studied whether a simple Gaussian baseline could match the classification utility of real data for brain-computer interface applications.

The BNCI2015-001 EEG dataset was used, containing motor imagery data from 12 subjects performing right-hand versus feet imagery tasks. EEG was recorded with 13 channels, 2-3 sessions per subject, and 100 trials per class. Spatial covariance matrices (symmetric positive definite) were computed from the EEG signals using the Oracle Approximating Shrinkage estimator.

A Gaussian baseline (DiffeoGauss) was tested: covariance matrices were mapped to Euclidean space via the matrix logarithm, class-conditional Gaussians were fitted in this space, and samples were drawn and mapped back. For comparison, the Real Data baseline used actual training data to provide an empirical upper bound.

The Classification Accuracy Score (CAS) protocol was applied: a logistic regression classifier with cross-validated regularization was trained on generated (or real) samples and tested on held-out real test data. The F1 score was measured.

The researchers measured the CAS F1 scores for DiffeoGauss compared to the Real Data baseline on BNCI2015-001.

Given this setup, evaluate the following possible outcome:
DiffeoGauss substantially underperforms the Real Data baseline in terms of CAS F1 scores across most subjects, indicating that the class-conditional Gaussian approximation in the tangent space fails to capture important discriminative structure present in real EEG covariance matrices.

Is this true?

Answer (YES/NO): NO